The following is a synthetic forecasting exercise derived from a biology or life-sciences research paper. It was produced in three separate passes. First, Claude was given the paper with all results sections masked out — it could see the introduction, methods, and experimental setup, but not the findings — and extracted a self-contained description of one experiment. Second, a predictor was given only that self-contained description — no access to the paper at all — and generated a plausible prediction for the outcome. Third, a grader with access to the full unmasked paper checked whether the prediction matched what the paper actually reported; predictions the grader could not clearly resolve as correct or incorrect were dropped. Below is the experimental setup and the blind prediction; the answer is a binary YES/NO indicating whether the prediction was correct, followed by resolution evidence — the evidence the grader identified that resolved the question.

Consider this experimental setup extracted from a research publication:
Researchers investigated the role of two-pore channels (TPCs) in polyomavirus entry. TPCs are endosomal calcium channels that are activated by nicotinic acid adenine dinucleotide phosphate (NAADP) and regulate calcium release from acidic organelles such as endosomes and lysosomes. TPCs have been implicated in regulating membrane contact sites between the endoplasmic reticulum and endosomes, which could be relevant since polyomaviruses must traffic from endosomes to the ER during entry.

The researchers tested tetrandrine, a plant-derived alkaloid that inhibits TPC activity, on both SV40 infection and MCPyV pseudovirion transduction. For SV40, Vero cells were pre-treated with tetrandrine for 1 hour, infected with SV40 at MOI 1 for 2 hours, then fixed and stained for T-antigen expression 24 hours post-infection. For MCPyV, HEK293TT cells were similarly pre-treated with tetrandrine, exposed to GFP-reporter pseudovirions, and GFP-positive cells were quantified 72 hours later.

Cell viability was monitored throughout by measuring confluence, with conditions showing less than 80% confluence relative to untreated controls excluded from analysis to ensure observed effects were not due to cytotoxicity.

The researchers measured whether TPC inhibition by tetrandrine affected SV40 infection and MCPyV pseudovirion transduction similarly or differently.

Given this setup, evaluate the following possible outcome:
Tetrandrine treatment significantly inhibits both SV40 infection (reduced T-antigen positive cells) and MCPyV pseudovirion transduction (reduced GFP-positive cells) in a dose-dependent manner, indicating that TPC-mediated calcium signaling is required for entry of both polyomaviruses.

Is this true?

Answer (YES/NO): YES